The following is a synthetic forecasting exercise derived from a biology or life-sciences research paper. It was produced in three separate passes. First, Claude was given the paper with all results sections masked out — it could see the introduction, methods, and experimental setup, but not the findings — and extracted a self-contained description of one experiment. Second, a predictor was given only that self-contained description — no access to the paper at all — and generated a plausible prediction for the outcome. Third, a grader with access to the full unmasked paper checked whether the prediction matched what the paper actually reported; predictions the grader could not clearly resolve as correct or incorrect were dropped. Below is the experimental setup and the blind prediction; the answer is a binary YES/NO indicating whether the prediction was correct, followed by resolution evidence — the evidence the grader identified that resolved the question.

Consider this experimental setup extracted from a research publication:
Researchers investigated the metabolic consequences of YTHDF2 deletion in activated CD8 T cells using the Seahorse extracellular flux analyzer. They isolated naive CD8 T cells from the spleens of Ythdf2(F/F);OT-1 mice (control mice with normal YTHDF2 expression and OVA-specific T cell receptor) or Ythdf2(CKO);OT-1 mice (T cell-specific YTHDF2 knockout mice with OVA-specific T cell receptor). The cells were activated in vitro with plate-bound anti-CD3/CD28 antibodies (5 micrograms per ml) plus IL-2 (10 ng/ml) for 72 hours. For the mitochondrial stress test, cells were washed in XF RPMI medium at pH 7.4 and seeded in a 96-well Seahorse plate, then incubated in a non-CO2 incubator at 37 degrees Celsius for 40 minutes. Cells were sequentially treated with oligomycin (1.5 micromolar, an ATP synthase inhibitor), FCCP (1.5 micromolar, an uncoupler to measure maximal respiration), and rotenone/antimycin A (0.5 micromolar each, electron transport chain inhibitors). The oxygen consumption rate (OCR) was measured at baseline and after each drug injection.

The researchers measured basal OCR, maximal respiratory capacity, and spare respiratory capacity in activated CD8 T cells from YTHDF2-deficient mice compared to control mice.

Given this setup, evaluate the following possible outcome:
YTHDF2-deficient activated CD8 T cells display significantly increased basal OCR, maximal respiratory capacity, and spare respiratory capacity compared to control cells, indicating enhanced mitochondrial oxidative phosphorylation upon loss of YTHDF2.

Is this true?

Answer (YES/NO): NO